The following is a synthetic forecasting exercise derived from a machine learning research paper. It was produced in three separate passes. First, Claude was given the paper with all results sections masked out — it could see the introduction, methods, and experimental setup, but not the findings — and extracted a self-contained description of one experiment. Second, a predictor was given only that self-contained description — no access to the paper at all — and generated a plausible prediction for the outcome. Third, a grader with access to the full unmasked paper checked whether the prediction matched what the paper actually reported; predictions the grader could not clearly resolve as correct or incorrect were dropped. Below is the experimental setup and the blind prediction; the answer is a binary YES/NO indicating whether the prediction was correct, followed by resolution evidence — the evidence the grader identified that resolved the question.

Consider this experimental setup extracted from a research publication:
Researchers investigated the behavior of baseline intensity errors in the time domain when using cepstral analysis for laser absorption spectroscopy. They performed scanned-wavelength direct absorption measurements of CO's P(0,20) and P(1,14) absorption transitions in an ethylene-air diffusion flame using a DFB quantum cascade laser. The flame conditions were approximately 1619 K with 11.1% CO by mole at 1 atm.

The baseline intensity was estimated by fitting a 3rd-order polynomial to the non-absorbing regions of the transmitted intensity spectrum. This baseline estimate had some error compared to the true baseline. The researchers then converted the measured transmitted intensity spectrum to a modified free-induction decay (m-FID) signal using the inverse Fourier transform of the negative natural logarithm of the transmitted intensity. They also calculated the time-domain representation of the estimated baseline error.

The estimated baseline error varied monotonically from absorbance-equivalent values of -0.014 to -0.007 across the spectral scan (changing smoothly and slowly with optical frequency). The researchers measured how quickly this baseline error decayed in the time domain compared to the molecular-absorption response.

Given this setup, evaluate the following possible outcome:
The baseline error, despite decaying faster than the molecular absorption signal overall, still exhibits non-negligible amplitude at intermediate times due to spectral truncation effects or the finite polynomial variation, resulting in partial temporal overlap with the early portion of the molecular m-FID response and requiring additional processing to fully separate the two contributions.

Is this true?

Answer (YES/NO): NO